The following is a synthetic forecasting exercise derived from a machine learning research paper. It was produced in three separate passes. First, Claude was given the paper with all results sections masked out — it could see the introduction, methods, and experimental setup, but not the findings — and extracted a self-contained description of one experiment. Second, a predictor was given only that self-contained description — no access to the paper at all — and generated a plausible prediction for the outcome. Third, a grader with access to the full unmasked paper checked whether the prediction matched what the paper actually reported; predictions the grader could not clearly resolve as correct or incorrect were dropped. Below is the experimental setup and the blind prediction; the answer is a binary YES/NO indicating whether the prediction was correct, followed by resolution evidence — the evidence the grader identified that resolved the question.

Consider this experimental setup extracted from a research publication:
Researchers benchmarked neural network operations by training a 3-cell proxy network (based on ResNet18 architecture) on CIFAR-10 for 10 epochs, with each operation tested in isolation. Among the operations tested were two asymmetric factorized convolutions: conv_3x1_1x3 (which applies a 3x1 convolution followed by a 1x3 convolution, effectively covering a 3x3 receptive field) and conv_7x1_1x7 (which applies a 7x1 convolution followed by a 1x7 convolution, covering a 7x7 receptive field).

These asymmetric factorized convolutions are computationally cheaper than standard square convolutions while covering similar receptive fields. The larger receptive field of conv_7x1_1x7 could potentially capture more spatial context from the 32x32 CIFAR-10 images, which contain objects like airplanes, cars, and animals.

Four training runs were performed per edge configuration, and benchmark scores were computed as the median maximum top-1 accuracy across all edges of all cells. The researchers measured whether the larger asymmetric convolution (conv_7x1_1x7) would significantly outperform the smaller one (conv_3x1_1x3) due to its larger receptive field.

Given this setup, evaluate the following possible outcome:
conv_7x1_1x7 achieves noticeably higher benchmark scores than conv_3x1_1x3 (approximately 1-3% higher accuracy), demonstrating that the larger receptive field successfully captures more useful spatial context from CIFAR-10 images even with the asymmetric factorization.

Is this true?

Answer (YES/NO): NO